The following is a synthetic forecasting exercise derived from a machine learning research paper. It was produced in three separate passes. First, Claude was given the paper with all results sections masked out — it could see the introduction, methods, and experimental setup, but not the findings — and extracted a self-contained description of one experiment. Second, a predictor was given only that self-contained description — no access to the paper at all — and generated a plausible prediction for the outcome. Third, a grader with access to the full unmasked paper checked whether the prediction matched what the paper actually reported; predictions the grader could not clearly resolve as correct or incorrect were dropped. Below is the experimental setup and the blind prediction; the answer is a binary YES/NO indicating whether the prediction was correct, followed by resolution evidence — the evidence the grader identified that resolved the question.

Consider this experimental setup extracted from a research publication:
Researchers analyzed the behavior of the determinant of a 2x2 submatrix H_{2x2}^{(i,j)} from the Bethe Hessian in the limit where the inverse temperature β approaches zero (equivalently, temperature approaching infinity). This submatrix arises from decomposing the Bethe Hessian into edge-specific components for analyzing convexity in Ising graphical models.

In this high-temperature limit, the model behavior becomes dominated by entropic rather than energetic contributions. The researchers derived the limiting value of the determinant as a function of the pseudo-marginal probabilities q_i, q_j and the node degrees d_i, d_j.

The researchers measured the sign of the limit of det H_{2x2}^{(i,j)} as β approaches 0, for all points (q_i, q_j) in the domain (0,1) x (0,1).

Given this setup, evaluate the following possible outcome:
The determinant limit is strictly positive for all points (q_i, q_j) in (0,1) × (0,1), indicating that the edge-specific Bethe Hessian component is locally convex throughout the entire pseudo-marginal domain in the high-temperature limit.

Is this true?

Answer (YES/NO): YES